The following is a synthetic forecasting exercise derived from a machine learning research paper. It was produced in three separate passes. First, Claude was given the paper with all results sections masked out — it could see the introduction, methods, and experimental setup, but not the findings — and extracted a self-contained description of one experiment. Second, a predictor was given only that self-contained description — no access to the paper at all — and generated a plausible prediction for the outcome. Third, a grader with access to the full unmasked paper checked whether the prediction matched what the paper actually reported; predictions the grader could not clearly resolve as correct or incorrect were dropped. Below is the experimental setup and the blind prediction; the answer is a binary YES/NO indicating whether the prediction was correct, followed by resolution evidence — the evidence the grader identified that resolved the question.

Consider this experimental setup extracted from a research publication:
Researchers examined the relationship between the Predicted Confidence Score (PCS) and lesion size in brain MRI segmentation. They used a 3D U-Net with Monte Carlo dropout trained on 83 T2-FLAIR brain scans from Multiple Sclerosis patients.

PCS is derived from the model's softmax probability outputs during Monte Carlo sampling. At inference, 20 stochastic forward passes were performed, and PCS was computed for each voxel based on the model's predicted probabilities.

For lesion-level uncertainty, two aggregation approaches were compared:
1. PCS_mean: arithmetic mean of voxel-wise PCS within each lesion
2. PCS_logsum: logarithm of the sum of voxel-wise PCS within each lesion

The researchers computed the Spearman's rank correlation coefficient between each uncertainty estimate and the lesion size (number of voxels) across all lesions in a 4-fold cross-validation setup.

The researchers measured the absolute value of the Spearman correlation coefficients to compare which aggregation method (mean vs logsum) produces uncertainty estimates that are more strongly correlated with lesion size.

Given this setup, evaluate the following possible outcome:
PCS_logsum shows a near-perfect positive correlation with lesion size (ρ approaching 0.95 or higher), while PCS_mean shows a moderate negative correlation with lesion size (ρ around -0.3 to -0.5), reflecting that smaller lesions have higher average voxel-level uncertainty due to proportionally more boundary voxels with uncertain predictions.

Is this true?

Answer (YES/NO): NO